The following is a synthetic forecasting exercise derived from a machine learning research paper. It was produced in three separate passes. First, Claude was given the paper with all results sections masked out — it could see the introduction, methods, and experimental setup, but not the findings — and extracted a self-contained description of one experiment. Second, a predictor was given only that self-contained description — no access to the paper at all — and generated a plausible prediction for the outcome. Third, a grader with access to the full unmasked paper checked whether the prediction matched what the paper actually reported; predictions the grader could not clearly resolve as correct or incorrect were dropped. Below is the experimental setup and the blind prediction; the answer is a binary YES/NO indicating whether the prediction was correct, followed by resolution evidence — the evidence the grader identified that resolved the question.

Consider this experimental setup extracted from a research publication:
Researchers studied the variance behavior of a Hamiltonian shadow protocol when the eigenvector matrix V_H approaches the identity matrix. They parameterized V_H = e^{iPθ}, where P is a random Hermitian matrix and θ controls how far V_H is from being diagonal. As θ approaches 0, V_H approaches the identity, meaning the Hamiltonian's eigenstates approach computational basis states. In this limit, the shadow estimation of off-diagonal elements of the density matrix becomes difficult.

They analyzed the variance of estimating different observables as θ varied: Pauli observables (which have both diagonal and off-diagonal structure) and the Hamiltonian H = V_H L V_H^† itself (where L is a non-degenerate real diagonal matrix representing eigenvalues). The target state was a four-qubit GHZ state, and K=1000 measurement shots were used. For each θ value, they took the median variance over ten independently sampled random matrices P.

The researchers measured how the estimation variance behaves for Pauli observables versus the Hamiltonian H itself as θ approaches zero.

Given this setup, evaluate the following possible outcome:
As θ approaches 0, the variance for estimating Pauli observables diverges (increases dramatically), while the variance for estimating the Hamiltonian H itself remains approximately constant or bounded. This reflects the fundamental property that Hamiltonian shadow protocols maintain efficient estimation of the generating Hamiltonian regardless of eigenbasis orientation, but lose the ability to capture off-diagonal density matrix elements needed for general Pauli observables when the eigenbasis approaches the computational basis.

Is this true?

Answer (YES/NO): YES